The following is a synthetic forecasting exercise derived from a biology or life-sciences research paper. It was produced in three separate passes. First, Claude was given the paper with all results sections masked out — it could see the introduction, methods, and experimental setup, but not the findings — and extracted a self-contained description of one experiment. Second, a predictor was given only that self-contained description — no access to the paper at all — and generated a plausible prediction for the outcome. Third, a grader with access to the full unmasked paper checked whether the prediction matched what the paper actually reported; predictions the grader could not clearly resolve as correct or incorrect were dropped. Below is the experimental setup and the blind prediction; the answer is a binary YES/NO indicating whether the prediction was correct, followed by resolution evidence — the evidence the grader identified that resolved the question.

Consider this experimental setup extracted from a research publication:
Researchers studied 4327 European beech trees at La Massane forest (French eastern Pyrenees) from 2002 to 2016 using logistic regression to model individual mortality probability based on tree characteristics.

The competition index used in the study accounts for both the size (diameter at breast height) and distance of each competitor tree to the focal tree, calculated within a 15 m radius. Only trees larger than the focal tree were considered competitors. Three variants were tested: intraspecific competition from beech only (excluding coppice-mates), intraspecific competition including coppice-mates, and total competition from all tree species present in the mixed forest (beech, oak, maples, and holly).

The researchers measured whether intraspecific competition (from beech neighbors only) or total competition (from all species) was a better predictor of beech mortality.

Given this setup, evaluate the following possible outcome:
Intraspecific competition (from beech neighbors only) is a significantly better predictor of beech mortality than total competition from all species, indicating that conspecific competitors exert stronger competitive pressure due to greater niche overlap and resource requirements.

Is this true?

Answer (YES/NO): NO